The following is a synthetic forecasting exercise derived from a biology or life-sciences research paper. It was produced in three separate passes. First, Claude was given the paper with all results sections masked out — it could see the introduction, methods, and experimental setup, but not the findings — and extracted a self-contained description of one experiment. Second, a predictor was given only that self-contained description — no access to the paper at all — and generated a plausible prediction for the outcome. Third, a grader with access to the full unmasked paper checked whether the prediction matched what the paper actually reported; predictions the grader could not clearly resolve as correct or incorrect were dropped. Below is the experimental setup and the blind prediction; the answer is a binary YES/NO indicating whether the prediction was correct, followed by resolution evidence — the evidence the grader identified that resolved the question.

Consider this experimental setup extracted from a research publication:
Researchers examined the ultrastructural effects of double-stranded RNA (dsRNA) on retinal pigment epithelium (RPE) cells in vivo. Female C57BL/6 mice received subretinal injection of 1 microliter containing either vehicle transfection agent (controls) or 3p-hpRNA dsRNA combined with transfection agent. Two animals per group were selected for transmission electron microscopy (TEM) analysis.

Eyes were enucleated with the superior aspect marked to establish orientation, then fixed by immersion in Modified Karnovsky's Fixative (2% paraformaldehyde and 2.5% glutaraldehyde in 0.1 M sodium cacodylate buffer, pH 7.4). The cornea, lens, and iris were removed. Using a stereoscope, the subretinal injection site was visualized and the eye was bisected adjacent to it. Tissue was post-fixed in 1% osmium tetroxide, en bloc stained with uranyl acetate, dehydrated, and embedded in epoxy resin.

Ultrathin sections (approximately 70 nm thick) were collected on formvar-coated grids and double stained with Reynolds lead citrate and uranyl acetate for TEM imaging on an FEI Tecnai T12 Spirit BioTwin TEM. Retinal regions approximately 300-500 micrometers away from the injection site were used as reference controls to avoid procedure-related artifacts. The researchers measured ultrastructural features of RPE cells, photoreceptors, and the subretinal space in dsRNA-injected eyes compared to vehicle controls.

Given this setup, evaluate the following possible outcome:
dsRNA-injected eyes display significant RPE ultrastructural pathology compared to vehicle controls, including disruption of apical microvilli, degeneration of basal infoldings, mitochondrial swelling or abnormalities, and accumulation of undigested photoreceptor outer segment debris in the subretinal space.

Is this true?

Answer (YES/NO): NO